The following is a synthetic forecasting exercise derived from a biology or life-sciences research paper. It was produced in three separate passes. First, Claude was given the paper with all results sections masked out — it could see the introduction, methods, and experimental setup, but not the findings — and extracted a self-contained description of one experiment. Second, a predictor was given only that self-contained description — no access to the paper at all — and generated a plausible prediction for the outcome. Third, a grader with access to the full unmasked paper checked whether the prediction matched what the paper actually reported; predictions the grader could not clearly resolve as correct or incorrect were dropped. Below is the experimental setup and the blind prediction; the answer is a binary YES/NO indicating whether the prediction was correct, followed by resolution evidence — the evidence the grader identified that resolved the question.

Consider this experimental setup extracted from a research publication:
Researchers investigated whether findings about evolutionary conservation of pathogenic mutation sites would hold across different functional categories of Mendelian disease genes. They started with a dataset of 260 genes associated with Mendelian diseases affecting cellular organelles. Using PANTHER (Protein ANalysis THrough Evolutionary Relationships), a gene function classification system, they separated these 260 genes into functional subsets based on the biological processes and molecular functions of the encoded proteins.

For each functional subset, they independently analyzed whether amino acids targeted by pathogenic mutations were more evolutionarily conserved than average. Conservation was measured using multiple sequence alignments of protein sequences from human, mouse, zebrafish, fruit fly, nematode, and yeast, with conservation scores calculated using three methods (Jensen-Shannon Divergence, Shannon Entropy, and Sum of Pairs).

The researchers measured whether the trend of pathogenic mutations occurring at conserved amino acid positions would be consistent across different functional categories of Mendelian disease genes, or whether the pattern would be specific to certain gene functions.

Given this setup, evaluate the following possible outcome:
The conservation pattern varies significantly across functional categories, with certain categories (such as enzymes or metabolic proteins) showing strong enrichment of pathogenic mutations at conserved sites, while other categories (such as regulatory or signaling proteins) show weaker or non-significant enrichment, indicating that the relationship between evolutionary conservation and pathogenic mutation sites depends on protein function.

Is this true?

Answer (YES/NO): NO